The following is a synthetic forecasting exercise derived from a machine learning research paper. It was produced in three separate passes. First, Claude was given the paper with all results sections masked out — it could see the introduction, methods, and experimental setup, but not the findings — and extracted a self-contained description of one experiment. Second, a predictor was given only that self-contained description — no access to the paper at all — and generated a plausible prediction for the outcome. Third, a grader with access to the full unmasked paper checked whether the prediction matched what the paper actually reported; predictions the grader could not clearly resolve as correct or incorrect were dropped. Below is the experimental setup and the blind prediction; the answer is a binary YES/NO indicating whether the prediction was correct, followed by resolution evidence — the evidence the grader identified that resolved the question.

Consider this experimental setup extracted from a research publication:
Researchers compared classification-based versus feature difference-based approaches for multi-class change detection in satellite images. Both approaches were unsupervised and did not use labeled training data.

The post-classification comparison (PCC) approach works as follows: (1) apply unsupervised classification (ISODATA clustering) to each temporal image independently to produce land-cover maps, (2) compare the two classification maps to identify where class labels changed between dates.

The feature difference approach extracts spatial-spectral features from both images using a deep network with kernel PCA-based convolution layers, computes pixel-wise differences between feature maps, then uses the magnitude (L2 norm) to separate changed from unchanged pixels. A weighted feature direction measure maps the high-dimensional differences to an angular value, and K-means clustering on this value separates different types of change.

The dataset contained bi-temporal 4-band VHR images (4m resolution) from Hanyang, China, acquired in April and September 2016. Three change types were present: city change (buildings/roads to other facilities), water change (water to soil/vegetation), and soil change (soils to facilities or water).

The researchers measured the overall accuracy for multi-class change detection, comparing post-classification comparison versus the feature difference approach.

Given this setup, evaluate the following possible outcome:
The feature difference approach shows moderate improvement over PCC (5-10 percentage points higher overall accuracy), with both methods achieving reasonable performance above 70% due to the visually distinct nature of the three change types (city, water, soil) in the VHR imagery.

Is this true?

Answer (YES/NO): NO